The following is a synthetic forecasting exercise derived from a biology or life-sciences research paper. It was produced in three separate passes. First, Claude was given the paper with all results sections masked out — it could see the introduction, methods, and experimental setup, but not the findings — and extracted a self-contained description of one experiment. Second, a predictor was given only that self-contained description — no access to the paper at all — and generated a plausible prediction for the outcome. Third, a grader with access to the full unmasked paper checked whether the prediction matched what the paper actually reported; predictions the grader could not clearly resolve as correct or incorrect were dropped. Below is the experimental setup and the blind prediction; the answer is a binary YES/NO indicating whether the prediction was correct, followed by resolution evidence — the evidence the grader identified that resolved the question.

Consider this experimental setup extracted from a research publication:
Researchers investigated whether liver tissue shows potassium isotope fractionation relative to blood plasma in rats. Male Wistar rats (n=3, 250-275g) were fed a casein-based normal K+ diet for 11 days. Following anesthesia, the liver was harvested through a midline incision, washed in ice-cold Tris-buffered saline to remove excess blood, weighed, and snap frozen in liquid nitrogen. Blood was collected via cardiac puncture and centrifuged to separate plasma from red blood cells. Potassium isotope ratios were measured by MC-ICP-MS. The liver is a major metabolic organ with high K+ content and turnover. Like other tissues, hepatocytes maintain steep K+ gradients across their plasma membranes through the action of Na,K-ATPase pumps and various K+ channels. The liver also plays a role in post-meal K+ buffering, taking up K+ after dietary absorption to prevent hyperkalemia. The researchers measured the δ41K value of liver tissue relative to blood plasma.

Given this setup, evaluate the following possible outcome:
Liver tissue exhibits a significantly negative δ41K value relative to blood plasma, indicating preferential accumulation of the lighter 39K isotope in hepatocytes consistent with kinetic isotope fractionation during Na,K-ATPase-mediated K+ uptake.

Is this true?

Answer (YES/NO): NO